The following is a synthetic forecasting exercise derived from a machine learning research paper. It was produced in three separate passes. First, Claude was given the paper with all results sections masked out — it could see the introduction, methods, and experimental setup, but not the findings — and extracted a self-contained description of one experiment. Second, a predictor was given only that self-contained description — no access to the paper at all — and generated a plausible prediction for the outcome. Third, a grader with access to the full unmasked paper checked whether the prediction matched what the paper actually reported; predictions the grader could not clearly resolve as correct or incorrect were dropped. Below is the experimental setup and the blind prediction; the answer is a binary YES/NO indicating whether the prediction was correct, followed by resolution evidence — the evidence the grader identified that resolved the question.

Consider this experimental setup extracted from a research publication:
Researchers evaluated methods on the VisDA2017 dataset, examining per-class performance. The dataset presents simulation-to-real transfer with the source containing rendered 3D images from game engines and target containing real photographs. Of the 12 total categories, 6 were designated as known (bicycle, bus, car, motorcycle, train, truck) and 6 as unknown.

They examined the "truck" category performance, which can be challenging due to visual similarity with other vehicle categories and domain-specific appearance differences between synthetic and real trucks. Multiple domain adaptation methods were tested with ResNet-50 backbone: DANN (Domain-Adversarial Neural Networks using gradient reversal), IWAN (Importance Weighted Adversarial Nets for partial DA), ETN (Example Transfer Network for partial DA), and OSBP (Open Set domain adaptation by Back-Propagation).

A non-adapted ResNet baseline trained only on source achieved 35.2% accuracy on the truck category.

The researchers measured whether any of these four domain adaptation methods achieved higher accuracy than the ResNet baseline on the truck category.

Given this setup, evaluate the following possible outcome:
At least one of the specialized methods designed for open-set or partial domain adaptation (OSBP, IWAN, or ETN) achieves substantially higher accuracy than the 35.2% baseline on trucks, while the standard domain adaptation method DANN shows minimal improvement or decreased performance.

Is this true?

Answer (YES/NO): NO